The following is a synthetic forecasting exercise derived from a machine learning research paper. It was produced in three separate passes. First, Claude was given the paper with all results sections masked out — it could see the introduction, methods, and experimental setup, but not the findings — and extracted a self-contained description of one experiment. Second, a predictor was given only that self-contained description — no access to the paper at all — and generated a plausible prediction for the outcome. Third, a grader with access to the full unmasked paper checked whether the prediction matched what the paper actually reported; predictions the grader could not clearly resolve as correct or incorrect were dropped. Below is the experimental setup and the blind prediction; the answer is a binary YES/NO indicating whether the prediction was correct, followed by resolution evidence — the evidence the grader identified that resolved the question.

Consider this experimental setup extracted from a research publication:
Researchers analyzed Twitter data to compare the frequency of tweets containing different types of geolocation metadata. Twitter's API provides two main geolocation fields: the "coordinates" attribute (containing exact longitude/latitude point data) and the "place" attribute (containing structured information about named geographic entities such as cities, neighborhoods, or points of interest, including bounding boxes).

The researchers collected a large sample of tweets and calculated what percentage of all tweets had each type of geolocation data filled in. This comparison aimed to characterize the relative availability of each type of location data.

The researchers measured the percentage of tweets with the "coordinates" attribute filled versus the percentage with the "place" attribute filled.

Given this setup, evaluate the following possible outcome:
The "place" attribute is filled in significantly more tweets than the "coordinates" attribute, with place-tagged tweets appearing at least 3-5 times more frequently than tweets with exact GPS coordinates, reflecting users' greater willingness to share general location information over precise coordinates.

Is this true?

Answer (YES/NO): YES